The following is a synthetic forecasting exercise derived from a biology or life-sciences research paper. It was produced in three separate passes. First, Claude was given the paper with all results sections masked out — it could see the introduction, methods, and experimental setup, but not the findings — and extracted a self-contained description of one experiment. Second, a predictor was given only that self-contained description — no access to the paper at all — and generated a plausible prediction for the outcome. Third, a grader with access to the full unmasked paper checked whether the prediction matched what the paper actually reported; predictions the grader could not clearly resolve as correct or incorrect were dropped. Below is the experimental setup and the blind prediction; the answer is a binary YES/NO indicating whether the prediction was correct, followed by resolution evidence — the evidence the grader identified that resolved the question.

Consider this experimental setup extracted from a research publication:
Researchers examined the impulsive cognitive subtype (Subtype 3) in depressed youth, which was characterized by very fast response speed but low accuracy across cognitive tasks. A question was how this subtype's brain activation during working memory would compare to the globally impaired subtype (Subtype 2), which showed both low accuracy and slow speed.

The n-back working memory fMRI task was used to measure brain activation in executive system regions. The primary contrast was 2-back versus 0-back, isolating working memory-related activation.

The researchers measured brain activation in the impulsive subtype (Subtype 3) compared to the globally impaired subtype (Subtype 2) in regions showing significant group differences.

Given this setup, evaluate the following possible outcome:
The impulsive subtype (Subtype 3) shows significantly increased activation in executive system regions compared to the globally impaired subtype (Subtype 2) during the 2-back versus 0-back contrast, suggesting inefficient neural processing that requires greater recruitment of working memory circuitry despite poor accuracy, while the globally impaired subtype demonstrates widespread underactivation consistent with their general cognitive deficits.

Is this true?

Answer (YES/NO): YES